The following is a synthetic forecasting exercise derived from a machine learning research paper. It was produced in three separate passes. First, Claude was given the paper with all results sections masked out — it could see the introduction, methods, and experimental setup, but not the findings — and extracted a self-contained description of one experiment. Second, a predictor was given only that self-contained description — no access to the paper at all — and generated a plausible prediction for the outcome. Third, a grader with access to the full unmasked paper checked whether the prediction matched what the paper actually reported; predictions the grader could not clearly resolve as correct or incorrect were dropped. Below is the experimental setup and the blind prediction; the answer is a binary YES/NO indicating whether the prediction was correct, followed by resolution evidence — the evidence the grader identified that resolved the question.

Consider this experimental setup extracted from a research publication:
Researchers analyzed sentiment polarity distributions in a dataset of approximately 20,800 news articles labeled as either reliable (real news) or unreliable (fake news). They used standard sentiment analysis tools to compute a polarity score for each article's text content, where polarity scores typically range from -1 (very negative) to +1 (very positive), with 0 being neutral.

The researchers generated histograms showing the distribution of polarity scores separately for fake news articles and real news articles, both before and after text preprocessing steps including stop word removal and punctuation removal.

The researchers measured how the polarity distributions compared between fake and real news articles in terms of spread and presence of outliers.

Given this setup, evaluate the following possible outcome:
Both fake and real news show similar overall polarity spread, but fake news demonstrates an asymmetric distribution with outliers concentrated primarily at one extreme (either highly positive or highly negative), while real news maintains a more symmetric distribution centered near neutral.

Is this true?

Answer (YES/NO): NO